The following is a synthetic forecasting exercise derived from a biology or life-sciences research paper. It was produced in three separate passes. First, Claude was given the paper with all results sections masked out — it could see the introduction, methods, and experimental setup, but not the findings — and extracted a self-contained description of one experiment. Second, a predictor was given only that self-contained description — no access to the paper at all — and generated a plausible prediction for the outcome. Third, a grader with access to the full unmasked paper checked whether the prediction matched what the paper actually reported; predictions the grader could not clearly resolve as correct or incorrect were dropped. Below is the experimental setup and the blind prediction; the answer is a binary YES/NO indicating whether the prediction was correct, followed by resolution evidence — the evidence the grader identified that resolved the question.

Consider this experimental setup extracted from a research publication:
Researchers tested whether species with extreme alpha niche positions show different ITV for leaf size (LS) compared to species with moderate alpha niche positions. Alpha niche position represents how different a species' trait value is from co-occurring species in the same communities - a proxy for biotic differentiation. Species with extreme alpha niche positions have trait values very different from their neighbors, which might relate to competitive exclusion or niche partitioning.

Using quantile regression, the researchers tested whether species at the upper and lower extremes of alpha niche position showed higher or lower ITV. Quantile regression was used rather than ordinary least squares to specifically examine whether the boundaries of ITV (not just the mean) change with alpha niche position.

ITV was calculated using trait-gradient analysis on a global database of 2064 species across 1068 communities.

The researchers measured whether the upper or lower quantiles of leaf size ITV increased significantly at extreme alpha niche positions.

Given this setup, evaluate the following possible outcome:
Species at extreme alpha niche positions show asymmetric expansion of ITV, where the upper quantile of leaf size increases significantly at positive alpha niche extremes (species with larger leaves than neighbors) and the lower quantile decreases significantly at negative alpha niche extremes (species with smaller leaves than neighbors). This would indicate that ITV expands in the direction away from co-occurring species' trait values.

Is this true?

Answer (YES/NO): NO